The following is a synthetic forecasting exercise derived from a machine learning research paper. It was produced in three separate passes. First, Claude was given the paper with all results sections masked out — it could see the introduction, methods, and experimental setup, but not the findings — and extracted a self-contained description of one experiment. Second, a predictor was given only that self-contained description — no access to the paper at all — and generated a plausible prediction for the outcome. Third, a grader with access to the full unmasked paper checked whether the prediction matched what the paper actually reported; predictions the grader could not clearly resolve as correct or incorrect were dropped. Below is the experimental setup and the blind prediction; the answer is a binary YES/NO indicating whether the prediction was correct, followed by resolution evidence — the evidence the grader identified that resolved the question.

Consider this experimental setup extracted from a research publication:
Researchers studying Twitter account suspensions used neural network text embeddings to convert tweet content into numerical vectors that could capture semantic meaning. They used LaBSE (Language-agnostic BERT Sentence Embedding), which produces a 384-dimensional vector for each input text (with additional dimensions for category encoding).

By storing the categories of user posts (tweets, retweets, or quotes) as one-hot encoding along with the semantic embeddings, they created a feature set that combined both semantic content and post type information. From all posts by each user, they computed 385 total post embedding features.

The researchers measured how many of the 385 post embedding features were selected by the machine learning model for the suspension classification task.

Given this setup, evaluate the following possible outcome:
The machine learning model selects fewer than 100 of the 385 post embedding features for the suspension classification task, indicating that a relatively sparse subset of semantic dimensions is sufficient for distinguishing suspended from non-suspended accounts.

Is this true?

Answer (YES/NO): NO